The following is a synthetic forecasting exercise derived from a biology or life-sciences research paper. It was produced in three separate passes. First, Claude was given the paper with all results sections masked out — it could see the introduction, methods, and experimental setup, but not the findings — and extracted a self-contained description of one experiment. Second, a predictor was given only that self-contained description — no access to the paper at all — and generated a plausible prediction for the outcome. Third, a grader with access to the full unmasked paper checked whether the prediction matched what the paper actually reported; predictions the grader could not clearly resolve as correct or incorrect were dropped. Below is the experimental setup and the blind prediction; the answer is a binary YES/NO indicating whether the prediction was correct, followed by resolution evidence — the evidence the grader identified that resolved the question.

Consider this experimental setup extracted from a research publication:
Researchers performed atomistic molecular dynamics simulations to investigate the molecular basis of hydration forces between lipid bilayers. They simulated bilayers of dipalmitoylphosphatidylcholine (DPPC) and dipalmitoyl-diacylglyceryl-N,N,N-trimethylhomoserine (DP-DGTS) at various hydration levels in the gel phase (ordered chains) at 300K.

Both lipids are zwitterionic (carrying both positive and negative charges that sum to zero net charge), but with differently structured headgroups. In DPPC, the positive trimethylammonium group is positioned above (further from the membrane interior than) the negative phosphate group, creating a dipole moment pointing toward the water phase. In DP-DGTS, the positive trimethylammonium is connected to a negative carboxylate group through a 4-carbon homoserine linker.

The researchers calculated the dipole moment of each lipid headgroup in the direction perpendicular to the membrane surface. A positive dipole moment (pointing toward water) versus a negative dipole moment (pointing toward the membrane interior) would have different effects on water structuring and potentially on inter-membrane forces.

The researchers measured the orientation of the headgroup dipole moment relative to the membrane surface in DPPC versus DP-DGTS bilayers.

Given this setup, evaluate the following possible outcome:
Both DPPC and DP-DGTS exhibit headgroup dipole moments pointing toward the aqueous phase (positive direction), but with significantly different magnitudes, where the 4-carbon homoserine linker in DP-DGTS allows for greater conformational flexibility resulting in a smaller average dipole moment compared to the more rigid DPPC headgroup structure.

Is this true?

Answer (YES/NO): NO